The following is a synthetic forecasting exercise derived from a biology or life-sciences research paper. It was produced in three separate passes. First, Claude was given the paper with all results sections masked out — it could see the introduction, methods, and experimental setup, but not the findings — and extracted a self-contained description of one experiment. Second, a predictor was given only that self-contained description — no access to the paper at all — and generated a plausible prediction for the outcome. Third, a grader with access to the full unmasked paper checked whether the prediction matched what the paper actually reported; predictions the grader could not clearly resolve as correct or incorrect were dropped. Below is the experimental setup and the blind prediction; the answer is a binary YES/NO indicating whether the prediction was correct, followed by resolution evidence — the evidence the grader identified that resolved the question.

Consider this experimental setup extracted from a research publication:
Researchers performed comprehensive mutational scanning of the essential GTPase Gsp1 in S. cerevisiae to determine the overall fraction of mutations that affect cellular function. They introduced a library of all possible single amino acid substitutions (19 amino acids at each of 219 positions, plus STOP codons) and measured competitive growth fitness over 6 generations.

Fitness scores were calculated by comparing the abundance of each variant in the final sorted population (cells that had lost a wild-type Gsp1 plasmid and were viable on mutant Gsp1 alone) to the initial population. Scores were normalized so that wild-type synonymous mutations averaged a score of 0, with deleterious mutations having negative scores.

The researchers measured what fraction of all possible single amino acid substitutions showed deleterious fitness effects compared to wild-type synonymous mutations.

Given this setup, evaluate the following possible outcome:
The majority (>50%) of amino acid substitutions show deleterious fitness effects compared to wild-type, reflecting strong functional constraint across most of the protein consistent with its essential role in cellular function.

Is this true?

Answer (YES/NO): NO